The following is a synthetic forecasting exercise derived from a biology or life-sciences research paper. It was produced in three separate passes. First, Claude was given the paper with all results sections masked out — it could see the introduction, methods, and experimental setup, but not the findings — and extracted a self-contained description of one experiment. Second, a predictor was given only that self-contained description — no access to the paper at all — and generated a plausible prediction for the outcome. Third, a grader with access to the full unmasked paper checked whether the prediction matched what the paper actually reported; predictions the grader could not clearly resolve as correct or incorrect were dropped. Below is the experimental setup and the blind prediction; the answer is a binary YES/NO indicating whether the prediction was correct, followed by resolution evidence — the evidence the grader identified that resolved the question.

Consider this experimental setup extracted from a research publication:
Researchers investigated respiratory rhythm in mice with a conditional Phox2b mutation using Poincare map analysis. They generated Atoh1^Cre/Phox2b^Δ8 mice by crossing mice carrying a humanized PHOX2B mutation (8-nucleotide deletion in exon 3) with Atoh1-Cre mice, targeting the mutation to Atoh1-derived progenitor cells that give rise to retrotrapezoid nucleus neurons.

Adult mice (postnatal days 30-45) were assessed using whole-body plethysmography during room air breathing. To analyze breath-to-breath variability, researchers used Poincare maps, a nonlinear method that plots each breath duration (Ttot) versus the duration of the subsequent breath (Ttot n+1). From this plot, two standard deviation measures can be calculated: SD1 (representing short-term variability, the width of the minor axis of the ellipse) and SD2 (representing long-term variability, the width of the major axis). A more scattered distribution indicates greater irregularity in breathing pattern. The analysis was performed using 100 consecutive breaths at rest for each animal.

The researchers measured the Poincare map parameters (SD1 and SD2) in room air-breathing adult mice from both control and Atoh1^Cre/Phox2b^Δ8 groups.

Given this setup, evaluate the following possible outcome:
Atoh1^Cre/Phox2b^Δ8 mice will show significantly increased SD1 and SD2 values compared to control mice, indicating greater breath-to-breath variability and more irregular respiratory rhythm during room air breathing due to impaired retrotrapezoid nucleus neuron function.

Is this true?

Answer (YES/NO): YES